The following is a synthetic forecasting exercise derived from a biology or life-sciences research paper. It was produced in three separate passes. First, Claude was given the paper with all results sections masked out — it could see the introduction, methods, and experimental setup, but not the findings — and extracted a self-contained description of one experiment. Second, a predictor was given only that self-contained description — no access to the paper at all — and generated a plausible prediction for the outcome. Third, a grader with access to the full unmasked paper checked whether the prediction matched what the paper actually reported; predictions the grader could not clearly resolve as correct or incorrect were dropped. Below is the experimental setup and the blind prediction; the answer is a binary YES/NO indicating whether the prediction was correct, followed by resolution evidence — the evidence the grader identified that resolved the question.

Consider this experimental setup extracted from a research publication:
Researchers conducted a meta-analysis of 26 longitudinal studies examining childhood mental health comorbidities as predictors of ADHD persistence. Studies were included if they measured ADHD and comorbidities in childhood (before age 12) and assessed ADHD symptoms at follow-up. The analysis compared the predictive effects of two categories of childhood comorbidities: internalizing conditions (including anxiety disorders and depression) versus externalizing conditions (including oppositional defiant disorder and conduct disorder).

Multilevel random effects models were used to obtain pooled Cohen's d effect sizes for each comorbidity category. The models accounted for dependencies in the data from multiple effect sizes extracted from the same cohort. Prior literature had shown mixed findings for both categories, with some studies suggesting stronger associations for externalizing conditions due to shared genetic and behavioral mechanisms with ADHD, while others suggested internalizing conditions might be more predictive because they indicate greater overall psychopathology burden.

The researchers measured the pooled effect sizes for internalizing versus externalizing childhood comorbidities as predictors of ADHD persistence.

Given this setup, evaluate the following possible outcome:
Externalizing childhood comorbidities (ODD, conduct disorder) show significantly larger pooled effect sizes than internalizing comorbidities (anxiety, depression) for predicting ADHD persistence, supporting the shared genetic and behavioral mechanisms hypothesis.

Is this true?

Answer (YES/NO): NO